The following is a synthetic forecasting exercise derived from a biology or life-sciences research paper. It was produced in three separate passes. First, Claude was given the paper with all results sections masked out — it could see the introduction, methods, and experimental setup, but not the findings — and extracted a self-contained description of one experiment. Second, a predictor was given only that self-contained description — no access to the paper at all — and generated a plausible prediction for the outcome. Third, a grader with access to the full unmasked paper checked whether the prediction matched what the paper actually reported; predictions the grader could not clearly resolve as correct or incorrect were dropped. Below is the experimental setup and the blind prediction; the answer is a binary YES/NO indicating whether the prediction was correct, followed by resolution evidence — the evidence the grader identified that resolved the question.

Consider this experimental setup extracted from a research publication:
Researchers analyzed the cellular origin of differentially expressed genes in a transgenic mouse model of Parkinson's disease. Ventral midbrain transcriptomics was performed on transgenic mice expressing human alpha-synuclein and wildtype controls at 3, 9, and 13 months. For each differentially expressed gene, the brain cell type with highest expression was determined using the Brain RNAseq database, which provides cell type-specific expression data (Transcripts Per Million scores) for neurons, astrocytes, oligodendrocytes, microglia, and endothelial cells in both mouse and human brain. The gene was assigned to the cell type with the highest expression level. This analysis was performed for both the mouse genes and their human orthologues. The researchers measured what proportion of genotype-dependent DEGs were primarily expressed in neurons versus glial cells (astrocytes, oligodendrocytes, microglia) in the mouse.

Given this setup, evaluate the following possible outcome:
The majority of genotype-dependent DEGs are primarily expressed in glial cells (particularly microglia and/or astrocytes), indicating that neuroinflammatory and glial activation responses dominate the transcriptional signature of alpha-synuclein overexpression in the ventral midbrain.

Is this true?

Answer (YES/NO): NO